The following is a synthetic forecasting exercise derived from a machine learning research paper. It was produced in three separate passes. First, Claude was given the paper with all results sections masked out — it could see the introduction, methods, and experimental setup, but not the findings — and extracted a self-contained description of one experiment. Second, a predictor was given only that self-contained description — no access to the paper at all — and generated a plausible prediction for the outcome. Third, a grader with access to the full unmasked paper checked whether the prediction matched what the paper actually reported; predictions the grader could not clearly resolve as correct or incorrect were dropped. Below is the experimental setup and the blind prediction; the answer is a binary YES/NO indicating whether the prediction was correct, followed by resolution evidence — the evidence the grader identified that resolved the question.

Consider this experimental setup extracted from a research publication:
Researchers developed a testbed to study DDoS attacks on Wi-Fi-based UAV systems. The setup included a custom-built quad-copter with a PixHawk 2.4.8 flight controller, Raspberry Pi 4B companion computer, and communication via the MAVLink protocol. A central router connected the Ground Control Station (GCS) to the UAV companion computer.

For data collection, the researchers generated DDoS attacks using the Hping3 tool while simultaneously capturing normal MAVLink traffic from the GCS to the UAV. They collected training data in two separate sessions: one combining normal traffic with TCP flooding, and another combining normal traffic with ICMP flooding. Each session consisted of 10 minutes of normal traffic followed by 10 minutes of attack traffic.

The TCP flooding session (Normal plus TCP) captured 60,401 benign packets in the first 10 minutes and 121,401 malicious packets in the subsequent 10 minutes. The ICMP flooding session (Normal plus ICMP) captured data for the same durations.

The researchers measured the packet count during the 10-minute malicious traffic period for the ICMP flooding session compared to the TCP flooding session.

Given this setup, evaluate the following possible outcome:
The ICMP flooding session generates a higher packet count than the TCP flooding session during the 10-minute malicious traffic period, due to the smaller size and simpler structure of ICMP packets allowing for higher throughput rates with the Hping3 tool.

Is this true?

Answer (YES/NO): NO